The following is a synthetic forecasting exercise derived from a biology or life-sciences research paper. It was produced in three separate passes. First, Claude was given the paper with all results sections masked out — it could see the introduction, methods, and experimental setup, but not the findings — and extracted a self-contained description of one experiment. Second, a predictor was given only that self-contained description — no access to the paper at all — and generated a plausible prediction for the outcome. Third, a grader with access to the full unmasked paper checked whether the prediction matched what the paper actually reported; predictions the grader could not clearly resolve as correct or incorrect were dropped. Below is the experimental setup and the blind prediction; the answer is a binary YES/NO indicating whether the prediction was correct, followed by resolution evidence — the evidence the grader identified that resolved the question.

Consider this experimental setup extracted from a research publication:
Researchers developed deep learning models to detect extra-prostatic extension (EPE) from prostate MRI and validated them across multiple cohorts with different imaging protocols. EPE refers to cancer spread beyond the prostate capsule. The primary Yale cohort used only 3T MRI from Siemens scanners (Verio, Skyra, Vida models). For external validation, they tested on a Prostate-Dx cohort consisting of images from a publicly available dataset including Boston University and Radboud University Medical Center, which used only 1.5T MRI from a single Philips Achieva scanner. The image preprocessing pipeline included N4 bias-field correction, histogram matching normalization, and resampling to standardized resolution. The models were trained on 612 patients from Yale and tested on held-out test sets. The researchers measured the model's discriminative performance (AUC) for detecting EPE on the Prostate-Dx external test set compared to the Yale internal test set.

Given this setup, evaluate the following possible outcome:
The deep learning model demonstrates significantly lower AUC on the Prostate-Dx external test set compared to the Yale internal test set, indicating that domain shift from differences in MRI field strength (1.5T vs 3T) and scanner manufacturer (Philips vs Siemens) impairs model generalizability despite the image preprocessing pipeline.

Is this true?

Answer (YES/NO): NO